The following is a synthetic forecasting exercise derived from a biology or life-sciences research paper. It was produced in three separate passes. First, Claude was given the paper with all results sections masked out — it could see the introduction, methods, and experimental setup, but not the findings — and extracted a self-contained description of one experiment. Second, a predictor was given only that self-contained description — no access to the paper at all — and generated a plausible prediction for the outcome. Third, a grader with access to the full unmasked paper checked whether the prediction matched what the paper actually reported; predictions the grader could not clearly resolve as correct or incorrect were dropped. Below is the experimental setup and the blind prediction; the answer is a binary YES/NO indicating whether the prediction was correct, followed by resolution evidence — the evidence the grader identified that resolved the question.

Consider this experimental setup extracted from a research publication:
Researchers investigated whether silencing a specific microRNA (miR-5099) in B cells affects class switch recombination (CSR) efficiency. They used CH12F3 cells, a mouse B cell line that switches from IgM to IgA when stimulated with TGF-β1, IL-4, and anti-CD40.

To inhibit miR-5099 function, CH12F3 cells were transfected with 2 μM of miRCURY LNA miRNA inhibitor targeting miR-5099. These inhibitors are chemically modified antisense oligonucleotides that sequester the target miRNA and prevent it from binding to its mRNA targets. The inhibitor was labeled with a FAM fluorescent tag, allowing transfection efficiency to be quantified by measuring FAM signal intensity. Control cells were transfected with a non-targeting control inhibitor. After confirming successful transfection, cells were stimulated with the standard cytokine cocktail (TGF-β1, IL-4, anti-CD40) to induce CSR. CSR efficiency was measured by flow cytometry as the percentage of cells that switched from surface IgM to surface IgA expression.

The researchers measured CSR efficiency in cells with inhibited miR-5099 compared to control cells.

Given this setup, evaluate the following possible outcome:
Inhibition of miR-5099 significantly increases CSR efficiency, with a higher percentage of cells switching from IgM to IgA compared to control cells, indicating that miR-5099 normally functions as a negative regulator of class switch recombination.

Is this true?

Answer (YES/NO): YES